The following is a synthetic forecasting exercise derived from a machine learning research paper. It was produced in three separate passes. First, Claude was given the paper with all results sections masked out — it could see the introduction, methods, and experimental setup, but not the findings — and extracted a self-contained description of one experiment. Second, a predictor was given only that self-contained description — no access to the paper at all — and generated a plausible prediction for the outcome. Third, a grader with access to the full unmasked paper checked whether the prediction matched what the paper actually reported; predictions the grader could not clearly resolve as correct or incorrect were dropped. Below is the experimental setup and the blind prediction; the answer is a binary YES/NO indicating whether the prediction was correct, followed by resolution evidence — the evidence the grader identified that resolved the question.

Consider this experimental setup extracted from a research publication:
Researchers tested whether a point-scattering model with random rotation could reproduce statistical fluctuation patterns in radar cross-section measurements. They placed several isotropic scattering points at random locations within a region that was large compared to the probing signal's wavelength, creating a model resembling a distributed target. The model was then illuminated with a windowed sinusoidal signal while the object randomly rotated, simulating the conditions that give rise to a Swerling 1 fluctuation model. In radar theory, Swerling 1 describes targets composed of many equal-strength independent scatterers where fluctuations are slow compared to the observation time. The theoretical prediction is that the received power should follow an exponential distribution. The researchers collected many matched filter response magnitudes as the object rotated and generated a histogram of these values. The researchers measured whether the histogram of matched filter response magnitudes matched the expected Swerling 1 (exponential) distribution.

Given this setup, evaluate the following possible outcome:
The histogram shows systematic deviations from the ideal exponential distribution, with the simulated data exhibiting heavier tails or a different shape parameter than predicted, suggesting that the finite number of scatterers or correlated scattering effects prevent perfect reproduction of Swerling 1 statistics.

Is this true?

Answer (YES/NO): NO